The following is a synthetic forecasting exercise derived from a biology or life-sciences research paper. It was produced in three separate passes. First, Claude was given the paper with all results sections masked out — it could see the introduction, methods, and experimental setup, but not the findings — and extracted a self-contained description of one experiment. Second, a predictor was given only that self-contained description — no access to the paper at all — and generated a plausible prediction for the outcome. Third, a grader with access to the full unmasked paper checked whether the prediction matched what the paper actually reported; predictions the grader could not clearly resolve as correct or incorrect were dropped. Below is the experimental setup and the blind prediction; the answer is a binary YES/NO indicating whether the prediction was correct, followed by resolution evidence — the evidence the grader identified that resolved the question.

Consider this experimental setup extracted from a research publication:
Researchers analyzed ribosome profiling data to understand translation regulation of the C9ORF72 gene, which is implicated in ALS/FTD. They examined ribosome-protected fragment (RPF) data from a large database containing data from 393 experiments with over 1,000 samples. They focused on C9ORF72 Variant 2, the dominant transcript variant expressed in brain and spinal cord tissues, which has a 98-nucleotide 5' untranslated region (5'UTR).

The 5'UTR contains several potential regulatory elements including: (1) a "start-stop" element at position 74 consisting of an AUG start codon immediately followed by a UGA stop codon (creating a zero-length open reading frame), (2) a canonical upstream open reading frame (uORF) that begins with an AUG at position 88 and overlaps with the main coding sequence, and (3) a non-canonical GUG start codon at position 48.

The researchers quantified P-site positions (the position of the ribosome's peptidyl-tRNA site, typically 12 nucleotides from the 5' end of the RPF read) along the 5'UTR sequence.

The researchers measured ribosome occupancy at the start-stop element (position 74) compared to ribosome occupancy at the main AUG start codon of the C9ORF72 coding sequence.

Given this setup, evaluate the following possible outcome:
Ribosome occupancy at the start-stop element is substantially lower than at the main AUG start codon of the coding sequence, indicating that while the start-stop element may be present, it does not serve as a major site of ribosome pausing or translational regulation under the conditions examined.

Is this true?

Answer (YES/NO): NO